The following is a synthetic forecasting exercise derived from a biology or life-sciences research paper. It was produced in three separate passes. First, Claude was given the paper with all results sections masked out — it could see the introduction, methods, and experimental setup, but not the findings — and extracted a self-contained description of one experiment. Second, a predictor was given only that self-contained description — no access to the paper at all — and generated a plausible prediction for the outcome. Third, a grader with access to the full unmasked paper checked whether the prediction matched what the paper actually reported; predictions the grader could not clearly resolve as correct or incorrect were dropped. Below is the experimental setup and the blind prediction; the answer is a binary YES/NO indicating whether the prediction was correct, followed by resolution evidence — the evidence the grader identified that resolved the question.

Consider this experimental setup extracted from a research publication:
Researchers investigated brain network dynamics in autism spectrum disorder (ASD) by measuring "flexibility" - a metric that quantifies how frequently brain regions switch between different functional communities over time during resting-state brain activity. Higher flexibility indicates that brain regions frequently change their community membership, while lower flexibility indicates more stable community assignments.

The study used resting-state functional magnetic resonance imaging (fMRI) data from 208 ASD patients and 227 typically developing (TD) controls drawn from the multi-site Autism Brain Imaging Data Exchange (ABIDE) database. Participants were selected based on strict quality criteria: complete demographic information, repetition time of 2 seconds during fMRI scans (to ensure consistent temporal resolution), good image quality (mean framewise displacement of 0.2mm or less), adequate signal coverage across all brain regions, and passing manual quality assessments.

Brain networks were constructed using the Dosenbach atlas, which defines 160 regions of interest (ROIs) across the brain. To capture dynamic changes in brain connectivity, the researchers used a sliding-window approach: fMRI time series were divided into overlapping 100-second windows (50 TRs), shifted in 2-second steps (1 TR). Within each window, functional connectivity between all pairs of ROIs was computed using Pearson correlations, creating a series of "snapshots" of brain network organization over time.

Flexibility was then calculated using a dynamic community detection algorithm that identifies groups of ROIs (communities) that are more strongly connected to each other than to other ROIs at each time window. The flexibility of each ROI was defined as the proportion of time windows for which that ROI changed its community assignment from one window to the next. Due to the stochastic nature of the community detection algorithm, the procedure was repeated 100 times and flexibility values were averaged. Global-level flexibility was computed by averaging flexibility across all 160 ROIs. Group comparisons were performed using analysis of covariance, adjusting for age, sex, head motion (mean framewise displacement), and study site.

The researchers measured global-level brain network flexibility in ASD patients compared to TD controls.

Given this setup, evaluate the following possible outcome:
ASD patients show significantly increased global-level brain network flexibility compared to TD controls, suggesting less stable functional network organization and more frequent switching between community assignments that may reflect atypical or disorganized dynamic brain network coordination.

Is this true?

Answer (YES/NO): YES